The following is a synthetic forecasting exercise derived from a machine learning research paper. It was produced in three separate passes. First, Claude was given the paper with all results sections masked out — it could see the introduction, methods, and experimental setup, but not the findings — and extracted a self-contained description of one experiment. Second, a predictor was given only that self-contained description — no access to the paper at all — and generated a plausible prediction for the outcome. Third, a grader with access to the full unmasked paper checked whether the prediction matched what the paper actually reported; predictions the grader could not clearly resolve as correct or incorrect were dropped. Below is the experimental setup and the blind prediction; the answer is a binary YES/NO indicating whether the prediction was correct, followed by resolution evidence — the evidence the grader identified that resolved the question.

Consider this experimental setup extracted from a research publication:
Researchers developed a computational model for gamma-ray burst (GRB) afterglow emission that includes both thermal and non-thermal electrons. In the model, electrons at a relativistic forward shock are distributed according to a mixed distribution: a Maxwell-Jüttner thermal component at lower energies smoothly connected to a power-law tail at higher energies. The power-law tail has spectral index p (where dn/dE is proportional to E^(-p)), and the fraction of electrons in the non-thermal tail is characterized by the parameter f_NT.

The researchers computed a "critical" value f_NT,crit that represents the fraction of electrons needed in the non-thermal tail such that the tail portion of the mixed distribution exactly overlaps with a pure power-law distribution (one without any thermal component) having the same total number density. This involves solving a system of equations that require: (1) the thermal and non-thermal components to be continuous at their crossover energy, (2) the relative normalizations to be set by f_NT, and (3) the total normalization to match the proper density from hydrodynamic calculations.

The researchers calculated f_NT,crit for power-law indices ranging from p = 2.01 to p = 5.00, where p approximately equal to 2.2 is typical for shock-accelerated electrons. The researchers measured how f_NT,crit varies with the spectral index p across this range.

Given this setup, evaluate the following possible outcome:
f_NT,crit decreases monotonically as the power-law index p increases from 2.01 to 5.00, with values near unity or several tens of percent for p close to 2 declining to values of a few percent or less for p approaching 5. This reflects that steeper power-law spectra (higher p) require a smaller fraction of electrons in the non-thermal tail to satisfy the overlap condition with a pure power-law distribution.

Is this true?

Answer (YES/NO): NO